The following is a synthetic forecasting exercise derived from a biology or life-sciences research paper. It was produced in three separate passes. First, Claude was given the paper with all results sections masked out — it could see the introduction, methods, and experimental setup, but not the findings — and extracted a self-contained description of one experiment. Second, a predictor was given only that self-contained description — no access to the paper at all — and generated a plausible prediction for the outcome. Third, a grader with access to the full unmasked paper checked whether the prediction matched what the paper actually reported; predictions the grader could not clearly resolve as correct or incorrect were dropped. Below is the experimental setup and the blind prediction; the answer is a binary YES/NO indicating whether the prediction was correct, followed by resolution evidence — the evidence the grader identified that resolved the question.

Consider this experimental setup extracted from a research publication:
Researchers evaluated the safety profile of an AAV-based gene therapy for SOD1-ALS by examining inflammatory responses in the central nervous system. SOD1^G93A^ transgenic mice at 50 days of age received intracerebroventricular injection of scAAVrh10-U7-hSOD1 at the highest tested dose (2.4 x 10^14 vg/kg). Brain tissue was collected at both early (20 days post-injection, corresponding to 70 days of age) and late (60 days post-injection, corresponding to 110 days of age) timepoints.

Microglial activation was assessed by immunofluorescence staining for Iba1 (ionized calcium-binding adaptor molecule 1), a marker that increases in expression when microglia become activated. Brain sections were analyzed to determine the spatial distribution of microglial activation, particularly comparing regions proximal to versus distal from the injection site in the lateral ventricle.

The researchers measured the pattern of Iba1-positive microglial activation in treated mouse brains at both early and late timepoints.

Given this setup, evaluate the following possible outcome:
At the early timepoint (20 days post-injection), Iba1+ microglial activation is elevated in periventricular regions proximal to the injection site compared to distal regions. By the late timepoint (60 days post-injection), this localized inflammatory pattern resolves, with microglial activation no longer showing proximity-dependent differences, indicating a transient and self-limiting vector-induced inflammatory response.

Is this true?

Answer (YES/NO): NO